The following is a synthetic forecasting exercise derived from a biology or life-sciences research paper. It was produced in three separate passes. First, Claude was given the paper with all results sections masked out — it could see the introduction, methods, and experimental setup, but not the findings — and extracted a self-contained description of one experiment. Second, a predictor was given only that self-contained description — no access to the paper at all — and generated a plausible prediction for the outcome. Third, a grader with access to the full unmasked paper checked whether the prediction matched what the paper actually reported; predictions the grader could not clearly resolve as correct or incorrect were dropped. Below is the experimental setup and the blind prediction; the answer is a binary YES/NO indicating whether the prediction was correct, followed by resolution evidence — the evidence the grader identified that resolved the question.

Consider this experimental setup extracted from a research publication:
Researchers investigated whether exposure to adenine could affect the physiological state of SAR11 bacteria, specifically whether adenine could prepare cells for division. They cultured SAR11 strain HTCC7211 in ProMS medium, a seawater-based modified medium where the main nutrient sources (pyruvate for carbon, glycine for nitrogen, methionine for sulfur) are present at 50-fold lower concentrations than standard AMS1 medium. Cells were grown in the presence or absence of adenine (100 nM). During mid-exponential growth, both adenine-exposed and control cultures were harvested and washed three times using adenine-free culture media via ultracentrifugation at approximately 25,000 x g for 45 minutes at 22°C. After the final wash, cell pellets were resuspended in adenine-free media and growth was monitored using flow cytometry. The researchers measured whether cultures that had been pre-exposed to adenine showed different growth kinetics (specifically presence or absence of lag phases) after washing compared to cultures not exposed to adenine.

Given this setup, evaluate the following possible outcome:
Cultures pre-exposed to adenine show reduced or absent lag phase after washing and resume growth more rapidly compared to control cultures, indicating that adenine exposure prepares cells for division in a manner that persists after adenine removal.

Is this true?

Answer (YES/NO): YES